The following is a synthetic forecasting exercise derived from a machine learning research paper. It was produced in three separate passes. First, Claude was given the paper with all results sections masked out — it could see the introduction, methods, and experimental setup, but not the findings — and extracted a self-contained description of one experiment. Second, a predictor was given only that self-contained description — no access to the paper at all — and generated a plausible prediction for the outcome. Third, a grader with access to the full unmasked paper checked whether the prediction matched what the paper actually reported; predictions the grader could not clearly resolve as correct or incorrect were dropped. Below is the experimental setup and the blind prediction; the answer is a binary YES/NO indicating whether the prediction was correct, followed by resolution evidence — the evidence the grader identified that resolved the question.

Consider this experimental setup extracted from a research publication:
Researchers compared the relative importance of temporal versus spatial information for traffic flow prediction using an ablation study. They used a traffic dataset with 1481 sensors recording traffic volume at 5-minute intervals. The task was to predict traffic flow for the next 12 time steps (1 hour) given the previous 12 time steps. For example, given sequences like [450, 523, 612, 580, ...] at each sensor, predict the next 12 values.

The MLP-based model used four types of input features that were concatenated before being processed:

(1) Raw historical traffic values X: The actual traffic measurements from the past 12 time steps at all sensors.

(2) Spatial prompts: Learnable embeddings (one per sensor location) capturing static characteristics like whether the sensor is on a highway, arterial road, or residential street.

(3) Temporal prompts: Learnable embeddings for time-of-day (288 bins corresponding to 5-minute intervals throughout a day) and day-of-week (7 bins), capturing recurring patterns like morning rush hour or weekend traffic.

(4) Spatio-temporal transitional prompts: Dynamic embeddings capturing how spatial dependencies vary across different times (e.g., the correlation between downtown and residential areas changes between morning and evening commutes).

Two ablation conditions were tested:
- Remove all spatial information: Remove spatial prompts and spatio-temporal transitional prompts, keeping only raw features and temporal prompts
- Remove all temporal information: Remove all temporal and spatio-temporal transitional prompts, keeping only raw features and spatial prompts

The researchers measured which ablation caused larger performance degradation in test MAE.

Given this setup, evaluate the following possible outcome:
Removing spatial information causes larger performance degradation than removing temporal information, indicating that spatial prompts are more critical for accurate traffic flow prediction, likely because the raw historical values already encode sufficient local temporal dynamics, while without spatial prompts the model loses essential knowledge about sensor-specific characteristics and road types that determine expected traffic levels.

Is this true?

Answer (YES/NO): NO